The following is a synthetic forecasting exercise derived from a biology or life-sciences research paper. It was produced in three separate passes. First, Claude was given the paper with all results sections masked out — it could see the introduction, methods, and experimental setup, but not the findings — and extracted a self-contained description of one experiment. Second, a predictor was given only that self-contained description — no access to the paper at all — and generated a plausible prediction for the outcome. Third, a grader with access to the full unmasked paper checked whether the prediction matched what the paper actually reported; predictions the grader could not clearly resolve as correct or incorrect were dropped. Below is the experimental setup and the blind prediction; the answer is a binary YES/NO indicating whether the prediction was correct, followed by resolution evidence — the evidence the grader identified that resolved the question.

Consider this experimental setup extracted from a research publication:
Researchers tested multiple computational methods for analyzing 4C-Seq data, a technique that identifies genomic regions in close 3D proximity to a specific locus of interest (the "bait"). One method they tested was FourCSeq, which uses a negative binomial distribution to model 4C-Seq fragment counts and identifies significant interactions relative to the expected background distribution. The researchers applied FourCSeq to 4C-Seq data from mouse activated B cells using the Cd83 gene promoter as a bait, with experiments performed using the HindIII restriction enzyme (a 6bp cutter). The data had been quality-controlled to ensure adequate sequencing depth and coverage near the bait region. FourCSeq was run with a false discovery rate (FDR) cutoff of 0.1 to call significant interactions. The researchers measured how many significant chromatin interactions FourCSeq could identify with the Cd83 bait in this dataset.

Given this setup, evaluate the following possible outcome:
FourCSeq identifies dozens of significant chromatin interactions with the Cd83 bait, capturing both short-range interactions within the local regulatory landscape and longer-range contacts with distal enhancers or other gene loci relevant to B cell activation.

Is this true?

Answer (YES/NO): NO